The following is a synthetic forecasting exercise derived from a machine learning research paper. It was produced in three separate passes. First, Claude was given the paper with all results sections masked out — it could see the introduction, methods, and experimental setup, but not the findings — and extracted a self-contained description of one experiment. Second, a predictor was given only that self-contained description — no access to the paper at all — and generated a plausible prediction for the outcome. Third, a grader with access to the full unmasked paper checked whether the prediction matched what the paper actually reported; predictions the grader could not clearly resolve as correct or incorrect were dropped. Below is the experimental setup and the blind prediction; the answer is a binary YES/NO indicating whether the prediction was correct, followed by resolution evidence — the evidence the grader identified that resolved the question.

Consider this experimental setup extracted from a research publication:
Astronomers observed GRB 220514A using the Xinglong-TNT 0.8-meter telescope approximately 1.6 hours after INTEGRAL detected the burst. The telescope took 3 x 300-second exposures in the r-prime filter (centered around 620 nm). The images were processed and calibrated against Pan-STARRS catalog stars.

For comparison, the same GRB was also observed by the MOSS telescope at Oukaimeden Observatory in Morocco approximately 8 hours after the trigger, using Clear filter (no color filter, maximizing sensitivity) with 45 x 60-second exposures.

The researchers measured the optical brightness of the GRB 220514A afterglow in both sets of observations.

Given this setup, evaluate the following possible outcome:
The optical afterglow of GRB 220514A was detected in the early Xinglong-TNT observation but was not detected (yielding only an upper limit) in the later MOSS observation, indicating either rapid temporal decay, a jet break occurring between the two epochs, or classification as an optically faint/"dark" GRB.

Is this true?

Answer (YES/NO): NO